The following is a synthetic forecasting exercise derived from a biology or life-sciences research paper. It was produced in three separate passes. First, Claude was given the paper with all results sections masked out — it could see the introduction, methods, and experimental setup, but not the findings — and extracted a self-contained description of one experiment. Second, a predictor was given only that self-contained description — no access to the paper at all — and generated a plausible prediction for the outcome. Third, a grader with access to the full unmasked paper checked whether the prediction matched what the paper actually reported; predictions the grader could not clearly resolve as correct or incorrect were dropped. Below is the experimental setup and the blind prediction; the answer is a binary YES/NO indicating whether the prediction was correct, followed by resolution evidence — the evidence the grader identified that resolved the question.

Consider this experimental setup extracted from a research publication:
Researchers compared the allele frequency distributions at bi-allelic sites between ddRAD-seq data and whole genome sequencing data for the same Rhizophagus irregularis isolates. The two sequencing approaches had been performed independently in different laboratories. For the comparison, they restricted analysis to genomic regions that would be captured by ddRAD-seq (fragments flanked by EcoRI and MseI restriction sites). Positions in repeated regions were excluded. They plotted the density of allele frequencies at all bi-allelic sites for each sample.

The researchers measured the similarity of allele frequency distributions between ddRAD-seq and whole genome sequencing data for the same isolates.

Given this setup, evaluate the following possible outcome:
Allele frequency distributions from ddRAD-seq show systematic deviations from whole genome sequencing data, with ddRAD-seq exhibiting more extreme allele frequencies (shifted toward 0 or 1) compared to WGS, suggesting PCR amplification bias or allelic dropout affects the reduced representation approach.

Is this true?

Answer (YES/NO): NO